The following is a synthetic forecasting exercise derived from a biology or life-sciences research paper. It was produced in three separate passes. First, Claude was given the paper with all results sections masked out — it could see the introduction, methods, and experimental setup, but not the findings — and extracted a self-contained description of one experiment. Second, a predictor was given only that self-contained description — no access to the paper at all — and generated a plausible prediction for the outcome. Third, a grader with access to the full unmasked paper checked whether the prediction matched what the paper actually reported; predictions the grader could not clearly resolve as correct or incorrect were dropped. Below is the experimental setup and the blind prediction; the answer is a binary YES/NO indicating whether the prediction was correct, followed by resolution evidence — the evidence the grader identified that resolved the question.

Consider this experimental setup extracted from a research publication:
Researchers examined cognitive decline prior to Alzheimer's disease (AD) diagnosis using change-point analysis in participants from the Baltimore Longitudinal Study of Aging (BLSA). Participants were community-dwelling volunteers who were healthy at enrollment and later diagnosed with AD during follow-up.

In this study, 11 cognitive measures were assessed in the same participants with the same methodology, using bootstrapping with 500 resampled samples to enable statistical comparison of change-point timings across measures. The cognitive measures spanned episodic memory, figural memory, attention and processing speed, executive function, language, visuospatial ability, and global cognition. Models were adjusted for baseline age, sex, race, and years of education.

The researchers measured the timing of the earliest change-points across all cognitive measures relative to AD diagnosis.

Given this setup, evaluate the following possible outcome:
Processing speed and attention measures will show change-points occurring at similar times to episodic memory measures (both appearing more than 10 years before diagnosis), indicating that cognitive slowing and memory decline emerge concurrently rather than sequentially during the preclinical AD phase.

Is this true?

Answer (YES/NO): NO